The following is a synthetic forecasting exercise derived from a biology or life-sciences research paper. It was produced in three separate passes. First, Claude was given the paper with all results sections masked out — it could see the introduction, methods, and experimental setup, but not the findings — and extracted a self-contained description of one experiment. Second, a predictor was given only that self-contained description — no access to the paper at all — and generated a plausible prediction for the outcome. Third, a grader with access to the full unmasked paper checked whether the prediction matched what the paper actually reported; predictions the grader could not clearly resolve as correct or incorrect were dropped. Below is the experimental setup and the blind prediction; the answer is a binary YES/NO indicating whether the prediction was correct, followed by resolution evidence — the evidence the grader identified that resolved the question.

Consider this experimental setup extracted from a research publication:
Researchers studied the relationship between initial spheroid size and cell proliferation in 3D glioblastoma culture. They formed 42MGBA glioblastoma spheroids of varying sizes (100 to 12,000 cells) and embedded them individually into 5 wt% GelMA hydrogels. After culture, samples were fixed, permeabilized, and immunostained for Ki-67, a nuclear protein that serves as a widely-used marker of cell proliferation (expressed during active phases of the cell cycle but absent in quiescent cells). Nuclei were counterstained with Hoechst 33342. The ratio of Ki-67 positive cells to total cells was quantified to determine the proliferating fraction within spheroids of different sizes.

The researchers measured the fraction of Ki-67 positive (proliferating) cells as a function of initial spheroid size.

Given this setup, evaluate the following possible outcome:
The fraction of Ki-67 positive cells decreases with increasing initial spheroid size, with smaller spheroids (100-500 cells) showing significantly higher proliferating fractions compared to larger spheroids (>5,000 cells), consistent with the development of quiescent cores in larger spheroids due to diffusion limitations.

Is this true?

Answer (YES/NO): NO